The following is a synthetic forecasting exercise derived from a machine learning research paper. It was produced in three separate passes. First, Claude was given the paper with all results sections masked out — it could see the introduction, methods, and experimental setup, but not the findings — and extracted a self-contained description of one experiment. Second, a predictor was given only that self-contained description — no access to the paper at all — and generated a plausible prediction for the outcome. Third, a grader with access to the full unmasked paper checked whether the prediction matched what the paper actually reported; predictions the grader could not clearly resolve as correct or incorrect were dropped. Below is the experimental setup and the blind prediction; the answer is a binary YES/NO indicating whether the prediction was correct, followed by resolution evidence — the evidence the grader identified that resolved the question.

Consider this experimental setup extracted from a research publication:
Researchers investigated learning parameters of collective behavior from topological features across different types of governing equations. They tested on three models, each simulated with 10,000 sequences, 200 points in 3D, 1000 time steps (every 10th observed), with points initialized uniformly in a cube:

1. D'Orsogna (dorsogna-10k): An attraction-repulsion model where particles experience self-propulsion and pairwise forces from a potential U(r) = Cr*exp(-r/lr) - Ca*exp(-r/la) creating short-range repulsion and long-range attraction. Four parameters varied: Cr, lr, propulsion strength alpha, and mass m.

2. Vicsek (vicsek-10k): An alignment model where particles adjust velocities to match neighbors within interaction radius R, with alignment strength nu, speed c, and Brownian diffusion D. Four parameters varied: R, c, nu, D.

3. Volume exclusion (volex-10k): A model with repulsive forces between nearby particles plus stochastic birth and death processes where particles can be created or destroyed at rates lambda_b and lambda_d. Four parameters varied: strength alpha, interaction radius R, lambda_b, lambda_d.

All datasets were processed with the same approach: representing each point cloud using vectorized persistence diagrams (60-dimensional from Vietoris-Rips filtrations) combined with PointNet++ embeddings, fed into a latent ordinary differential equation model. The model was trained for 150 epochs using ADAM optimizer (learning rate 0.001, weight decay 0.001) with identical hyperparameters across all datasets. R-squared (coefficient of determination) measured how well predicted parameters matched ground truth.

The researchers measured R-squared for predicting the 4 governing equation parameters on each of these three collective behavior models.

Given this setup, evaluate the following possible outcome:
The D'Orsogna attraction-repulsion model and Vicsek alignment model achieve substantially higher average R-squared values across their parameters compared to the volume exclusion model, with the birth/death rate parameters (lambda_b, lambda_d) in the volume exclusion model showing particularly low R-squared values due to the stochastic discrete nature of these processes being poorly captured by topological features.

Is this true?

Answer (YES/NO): NO